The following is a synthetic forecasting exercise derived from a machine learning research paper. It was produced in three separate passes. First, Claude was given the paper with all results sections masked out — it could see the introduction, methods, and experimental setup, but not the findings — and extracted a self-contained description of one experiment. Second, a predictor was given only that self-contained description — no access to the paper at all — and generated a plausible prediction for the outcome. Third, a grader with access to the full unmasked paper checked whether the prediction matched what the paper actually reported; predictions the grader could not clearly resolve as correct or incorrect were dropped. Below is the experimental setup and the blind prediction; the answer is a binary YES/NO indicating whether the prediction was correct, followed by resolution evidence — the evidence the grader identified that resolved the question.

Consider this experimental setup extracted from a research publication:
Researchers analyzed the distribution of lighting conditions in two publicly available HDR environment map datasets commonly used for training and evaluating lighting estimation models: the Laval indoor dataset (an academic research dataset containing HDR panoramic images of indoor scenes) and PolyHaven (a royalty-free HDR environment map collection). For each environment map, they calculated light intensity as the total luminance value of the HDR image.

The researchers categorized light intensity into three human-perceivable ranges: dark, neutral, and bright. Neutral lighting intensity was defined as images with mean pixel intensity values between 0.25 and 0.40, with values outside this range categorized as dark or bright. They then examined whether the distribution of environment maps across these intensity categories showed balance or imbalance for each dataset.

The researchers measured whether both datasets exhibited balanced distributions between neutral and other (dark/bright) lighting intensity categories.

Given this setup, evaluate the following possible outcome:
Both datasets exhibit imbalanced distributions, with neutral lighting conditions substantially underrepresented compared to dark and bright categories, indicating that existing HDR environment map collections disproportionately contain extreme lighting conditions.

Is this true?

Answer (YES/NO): NO